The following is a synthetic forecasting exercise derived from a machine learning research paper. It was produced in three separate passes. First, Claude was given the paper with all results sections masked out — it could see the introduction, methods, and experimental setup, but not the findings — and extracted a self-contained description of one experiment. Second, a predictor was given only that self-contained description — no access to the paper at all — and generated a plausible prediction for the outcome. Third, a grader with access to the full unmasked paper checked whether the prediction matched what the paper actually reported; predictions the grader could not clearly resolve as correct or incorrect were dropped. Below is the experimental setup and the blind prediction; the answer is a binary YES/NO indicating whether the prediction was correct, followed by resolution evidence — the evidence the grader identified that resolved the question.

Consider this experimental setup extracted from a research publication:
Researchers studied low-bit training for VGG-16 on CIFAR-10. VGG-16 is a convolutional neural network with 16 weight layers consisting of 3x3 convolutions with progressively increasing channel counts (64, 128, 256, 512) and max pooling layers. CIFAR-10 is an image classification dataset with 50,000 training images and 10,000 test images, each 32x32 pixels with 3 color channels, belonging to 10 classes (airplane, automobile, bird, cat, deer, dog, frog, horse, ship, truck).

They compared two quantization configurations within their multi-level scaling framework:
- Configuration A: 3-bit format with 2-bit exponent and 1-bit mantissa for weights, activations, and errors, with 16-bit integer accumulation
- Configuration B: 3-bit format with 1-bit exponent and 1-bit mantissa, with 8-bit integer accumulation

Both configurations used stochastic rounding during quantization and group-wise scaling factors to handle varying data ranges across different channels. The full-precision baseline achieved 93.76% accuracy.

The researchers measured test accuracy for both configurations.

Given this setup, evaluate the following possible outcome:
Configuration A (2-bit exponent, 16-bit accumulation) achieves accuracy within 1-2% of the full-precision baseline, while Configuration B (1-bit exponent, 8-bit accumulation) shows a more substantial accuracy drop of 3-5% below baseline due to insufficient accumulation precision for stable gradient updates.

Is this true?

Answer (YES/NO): NO